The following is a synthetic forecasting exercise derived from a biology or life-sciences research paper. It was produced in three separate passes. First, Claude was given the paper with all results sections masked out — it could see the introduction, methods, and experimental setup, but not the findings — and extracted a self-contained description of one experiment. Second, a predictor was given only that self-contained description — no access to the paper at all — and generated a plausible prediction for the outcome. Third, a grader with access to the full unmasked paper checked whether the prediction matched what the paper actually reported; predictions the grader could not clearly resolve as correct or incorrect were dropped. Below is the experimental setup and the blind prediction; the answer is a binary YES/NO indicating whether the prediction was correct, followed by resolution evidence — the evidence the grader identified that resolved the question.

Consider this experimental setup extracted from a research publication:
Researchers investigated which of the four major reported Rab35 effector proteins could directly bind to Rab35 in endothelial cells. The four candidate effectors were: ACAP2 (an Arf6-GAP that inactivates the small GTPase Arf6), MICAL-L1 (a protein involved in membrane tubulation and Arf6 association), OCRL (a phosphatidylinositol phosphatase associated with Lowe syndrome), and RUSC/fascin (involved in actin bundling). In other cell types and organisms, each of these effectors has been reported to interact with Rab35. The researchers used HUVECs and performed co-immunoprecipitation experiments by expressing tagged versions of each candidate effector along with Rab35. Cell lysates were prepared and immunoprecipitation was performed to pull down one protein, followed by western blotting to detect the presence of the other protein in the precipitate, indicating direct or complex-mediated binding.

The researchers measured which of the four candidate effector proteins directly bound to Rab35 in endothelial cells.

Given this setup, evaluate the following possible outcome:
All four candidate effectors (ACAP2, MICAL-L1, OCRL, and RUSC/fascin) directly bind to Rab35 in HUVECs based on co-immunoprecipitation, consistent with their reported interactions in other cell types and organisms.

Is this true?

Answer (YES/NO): NO